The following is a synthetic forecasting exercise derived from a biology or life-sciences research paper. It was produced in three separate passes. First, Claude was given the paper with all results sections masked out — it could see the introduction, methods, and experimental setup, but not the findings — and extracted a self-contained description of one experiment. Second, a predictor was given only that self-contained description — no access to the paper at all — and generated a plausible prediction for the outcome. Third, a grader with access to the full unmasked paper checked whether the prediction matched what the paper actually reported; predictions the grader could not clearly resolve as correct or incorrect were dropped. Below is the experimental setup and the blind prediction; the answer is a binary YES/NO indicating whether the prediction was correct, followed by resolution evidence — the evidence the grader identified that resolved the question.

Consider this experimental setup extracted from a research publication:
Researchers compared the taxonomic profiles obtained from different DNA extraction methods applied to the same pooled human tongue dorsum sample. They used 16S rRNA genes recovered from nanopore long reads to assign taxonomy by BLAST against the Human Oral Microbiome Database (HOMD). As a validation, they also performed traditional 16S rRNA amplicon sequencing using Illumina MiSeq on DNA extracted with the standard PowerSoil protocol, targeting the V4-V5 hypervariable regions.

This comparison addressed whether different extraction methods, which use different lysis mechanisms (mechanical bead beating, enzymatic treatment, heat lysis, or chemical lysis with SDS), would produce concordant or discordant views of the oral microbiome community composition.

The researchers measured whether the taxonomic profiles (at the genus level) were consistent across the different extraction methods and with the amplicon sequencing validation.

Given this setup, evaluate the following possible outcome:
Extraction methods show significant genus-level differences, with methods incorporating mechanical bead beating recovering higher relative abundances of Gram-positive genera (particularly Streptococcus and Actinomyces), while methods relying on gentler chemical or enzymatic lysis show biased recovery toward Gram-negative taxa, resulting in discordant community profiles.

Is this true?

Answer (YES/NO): NO